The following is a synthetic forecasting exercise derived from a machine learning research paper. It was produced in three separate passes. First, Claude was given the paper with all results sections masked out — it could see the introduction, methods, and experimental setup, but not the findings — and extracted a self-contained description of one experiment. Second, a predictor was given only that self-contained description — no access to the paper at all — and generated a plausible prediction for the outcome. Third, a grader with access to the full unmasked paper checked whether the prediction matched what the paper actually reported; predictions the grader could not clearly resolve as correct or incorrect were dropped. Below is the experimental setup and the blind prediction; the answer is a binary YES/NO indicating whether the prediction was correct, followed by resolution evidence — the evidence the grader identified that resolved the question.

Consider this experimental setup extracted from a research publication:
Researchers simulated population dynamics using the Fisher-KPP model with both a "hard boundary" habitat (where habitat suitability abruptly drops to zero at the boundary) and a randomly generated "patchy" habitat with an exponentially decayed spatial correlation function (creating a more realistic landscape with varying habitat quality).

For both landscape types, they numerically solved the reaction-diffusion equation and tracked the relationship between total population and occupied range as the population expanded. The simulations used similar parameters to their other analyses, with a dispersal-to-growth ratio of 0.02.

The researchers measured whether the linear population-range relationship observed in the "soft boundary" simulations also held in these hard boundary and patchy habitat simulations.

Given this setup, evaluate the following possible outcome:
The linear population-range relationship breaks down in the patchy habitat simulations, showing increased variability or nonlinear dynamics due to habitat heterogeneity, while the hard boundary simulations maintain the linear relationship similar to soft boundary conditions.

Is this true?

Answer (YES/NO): NO